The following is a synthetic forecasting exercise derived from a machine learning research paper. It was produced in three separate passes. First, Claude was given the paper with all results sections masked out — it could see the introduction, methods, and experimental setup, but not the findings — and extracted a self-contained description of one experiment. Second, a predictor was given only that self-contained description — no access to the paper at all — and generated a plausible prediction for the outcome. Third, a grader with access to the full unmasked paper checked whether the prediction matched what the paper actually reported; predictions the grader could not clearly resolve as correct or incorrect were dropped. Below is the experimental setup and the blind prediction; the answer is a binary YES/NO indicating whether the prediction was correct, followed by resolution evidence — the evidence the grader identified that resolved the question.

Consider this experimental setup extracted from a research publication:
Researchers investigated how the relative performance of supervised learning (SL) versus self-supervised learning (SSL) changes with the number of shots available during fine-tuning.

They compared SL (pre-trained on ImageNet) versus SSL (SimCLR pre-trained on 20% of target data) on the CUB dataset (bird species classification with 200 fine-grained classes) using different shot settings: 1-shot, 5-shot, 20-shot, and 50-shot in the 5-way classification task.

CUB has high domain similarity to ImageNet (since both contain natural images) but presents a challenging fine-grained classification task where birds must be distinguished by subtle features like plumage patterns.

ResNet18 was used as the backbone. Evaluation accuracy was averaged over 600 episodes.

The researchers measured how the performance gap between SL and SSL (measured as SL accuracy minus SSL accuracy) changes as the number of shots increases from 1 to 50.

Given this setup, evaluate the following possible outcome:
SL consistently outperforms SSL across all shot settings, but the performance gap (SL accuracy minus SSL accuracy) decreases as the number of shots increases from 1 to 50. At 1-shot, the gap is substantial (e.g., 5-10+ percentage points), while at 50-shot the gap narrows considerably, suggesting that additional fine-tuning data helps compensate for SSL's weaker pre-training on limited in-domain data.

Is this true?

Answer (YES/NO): NO